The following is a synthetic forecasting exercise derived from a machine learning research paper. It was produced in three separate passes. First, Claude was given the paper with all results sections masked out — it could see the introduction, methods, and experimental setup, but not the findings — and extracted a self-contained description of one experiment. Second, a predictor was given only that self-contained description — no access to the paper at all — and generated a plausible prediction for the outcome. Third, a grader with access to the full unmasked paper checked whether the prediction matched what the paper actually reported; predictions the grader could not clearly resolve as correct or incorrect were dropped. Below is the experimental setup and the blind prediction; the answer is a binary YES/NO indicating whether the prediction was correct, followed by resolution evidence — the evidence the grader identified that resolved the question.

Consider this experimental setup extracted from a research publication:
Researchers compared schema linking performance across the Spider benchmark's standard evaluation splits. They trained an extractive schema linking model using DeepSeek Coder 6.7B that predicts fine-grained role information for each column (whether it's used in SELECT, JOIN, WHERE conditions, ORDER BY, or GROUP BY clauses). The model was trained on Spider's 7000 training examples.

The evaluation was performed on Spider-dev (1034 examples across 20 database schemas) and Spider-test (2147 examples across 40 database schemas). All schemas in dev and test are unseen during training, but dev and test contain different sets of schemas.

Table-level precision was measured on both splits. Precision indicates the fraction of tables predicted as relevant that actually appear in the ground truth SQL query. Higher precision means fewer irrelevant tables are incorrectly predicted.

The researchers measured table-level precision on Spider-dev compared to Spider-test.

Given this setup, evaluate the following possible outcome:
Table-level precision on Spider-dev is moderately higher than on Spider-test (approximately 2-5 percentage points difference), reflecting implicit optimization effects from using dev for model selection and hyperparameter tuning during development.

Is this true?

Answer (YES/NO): NO